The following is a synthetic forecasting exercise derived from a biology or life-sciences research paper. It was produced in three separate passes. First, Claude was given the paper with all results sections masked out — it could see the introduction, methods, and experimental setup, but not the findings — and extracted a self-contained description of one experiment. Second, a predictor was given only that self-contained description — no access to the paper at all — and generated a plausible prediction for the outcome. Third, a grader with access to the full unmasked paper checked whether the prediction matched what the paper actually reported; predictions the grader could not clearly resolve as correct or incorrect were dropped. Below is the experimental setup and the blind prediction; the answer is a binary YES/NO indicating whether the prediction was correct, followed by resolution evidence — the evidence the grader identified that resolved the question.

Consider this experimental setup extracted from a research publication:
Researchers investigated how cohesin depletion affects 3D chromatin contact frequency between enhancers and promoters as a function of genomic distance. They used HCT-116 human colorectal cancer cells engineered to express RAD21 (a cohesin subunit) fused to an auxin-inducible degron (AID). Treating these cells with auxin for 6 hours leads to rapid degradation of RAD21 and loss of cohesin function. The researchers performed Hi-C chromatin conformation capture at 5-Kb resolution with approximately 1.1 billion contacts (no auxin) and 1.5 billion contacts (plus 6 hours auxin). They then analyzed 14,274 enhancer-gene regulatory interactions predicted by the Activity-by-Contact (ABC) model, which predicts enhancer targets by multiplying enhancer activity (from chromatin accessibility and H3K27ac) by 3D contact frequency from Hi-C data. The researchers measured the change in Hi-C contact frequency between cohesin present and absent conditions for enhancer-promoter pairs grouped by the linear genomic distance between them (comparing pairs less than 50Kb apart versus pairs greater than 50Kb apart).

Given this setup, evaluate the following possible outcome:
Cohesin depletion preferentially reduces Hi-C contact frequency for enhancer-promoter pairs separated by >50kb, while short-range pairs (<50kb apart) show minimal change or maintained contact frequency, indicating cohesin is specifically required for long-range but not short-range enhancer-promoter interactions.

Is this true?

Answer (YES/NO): YES